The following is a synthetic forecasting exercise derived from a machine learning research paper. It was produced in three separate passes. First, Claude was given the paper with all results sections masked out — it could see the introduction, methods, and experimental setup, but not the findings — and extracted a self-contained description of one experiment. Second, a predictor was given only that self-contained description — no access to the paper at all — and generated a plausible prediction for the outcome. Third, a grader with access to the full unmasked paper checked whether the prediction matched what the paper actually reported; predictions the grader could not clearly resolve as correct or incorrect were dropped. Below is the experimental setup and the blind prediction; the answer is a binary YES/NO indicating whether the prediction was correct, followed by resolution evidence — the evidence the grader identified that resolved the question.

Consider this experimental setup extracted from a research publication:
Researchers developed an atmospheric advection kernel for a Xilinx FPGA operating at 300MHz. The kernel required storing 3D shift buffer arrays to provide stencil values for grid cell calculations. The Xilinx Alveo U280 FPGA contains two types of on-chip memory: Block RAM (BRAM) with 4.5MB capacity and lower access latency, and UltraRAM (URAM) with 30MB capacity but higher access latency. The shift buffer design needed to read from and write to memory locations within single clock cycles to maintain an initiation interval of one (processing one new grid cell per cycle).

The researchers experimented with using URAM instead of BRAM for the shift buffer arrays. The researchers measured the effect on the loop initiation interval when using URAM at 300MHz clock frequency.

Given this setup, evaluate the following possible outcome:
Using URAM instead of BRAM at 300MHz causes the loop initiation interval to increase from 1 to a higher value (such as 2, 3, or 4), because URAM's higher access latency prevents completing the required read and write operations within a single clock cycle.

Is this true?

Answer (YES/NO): YES